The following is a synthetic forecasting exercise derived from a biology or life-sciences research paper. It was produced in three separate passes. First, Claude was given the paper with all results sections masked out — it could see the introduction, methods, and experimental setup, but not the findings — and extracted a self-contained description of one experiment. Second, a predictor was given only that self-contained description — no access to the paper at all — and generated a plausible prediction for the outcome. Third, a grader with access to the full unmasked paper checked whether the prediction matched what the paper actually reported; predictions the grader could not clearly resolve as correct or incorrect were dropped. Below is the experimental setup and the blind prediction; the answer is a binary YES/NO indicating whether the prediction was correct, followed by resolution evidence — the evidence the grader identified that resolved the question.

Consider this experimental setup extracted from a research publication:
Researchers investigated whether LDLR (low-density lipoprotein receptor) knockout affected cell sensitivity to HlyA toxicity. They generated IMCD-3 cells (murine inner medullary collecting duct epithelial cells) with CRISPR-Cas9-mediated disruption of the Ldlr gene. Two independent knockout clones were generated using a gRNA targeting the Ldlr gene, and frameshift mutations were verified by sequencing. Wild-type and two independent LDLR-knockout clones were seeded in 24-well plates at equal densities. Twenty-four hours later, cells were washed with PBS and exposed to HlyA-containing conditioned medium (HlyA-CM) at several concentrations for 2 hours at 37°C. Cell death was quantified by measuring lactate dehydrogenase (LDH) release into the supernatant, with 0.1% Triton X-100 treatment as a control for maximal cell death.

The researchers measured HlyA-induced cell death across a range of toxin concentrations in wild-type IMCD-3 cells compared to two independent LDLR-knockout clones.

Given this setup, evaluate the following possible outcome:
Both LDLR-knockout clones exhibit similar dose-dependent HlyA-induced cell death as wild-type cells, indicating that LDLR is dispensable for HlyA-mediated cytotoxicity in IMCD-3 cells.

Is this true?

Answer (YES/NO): NO